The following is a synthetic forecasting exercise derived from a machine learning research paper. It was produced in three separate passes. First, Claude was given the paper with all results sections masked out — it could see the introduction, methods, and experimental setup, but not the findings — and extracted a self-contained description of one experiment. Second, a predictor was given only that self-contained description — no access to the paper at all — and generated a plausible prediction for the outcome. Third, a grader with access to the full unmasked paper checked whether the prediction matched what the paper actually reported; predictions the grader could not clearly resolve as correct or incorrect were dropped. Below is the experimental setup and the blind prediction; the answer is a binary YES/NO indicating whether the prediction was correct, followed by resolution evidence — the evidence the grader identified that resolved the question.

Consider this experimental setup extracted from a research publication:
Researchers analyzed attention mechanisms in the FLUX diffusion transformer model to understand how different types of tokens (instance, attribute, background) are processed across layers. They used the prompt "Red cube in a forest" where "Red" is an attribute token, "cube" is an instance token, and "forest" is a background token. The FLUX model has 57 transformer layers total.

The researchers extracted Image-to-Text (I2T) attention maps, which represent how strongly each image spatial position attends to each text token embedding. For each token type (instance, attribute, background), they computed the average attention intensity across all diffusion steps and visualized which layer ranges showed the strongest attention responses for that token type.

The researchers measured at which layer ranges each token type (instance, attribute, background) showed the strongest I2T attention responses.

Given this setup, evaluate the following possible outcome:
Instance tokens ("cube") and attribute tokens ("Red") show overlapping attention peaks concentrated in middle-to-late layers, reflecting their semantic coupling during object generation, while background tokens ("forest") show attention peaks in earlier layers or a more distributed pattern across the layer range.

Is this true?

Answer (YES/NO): NO